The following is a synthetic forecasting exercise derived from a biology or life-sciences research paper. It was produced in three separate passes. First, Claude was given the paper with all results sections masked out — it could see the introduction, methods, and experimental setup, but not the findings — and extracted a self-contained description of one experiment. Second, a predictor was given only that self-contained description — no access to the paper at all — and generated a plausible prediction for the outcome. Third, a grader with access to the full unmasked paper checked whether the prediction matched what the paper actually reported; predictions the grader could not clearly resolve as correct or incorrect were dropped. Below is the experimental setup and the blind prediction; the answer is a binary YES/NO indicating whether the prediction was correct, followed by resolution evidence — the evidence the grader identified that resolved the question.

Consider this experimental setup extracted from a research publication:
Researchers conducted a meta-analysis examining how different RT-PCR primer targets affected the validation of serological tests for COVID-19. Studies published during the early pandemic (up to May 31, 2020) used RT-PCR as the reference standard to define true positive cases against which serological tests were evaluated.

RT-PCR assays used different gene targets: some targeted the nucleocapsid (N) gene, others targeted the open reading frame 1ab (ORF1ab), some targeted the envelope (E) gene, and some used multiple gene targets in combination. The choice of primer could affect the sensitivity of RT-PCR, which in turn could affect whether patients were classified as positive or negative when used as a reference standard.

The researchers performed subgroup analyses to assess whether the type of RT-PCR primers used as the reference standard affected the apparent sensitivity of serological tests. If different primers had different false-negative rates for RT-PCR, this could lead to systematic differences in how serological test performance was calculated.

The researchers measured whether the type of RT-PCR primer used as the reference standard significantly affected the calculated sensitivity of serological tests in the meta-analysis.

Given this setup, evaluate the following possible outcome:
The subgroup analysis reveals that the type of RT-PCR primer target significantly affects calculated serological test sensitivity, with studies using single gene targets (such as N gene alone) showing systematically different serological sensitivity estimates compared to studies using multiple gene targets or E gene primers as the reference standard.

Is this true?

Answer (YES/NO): YES